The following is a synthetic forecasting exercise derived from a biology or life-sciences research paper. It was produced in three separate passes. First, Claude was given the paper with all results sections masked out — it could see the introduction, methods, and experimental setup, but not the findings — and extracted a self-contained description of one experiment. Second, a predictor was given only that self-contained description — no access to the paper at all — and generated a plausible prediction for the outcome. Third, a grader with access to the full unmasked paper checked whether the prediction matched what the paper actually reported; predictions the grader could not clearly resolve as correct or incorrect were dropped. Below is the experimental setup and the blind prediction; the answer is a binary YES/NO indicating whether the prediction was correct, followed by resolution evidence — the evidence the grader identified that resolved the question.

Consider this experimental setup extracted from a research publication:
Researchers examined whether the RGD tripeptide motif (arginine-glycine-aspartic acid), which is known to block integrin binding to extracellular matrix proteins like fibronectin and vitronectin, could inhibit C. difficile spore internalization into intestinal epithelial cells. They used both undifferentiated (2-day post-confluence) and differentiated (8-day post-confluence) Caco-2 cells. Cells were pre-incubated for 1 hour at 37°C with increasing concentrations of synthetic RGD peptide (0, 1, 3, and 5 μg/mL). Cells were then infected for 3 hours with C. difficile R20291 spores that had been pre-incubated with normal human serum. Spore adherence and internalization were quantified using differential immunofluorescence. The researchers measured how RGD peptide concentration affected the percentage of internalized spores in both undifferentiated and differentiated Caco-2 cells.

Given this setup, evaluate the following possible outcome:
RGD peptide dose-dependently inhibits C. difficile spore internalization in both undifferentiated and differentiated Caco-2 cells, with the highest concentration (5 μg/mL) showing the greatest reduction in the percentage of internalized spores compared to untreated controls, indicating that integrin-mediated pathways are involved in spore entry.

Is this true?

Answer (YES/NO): YES